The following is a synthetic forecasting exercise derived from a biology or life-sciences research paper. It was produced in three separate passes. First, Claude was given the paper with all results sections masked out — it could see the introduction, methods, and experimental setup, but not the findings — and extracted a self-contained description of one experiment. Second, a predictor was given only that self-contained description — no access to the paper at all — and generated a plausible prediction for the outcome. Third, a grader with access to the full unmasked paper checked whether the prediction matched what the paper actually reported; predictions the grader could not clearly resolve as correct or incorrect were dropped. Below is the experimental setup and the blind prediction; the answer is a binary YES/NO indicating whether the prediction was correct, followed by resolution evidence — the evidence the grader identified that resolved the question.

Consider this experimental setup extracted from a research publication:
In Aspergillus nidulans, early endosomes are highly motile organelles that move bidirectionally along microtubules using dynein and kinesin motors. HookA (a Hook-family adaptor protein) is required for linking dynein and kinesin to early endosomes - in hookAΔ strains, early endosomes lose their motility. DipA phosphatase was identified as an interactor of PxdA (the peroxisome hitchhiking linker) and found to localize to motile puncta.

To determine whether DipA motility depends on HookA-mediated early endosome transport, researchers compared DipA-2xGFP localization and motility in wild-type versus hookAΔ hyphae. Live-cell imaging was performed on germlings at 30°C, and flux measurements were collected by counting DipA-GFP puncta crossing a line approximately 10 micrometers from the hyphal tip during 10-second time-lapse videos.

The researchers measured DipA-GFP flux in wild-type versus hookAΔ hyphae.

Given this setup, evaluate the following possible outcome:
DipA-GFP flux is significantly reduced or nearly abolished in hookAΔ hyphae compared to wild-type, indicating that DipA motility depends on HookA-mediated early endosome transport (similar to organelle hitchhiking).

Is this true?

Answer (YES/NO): YES